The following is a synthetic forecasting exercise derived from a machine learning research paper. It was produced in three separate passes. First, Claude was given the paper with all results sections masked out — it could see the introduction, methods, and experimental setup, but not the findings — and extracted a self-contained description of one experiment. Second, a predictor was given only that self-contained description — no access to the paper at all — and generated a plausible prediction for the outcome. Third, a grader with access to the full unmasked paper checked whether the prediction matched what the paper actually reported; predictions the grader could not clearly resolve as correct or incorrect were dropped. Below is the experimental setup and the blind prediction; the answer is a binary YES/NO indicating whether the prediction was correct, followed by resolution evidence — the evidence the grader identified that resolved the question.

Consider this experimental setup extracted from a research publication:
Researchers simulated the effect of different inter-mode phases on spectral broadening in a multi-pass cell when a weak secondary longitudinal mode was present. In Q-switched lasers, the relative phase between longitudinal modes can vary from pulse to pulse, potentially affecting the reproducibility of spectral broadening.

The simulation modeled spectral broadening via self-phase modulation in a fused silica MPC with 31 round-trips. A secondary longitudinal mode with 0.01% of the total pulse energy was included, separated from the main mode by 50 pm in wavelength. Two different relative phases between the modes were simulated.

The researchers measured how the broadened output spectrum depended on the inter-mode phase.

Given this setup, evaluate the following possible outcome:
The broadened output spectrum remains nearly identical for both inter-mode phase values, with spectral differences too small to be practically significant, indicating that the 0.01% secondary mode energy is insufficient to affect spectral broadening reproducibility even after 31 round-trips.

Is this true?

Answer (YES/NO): NO